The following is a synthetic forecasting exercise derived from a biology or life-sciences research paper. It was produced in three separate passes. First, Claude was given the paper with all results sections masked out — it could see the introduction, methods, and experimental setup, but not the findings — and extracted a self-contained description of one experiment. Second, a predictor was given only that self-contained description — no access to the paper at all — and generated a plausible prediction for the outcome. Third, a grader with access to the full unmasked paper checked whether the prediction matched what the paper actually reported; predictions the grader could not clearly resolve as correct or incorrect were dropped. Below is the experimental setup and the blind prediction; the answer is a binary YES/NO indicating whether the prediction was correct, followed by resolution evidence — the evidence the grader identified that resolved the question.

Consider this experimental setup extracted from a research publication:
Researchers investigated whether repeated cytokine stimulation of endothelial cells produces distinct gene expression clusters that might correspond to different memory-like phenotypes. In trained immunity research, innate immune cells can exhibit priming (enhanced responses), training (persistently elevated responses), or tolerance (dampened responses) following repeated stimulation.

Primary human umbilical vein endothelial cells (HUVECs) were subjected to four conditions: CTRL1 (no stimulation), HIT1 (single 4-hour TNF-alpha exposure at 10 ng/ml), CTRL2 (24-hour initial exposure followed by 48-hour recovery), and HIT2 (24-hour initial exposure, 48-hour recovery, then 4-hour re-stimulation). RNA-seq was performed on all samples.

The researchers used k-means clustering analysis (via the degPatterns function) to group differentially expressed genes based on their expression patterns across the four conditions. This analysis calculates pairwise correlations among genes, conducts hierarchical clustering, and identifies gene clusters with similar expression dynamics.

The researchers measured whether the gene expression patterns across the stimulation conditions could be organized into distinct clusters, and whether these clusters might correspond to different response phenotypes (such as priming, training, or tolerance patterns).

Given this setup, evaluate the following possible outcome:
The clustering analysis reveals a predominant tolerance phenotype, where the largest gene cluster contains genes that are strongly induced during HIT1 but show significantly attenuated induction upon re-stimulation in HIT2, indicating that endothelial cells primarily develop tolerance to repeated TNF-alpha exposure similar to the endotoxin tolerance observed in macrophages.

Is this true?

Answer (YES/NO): NO